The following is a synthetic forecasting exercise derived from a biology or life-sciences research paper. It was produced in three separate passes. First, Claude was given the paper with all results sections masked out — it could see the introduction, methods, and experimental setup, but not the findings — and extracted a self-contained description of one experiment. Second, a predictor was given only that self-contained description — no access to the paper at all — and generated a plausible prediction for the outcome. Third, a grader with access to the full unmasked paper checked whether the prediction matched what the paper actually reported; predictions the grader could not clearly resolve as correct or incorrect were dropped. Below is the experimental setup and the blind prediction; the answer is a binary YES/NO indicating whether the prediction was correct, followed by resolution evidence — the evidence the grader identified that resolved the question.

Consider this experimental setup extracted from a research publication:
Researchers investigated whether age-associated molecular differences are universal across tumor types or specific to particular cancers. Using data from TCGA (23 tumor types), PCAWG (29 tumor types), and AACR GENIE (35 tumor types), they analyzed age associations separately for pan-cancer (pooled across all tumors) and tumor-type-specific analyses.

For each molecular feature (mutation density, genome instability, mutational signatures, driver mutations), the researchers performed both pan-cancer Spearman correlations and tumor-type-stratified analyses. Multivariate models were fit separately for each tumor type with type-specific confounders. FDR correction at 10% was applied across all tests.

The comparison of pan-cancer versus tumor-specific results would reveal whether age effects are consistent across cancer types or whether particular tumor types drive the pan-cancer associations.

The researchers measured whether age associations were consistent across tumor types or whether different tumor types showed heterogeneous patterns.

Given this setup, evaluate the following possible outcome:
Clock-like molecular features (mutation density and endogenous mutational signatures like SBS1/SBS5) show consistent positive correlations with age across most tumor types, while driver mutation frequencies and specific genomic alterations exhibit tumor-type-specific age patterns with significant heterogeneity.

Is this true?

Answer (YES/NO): NO